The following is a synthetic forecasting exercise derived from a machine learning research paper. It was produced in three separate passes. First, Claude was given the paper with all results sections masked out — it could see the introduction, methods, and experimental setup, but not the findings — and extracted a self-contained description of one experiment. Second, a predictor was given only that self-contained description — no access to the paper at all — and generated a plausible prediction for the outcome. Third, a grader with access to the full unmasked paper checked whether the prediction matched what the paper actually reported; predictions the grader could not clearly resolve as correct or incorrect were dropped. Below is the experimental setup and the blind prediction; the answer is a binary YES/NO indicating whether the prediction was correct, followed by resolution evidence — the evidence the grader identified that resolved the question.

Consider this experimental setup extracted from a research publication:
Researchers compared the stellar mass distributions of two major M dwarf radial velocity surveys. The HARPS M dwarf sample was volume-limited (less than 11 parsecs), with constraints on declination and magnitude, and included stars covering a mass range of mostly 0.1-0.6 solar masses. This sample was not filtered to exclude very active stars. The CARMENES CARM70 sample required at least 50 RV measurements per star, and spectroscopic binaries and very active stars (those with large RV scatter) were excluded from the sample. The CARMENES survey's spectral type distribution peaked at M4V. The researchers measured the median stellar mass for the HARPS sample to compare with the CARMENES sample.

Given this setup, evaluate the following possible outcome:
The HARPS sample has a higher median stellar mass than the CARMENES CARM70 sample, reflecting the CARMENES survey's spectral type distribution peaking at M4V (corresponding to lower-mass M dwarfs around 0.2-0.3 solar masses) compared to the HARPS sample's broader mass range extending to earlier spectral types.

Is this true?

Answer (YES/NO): NO